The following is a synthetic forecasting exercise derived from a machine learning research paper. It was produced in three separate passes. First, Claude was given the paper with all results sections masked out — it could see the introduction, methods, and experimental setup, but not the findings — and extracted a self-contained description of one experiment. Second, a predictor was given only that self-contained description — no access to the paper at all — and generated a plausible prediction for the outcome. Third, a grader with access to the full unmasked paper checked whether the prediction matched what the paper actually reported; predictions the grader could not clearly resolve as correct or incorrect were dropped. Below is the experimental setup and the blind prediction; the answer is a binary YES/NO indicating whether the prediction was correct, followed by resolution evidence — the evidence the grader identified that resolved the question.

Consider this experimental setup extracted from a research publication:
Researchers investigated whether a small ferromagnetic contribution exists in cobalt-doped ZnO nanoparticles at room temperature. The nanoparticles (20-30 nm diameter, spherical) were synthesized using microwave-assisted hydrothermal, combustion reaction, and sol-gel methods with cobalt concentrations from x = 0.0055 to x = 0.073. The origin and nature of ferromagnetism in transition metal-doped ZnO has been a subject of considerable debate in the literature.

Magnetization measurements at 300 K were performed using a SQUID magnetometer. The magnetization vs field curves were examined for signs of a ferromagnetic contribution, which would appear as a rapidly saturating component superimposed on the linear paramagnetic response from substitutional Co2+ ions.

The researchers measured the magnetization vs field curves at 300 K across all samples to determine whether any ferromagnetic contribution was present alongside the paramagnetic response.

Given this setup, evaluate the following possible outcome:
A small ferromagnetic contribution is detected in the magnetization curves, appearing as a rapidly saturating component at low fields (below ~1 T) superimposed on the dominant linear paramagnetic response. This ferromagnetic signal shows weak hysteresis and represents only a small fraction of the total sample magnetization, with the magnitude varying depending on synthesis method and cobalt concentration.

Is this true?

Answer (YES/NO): NO